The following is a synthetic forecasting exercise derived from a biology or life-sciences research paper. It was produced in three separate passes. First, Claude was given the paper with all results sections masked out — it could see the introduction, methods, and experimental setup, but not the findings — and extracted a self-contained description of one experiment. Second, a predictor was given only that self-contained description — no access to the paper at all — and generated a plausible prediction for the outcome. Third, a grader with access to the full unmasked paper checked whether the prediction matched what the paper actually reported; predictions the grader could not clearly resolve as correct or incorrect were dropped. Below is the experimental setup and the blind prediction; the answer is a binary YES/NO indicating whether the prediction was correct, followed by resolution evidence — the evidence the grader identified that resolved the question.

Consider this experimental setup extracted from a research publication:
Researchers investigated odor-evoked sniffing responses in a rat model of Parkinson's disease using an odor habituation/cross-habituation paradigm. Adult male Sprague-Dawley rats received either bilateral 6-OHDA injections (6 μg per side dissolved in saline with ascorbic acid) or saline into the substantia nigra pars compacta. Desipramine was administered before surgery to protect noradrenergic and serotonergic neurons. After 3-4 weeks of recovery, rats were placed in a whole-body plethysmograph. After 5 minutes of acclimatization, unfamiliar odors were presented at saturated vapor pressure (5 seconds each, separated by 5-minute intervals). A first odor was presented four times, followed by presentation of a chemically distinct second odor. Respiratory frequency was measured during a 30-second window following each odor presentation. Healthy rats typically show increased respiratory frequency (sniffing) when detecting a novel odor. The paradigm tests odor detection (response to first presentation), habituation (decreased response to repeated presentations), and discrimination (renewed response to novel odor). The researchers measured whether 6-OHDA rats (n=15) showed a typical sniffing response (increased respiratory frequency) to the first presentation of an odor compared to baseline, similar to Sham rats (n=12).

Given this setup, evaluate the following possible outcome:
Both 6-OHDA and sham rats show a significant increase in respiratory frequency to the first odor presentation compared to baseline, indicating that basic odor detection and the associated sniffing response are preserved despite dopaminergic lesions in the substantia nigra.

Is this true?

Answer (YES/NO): YES